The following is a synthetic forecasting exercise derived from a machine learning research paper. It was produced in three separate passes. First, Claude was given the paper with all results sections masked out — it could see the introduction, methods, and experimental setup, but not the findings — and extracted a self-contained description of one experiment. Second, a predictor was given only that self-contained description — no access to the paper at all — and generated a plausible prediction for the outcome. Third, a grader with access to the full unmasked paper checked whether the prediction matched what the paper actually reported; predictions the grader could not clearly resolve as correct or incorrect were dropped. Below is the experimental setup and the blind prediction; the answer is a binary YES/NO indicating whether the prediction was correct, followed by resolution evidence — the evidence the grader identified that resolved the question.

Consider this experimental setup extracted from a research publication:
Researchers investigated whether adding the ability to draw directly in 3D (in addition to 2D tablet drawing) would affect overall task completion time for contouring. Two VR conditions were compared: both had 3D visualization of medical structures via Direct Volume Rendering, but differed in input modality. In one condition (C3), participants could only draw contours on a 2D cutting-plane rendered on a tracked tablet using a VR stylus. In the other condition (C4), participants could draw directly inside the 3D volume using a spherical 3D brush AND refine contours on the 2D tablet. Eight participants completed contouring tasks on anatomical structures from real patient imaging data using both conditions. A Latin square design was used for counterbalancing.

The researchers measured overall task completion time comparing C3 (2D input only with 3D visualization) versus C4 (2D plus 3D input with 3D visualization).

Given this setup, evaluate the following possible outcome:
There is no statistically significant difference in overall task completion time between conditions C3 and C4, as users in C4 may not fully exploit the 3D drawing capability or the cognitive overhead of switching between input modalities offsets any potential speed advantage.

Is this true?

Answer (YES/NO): YES